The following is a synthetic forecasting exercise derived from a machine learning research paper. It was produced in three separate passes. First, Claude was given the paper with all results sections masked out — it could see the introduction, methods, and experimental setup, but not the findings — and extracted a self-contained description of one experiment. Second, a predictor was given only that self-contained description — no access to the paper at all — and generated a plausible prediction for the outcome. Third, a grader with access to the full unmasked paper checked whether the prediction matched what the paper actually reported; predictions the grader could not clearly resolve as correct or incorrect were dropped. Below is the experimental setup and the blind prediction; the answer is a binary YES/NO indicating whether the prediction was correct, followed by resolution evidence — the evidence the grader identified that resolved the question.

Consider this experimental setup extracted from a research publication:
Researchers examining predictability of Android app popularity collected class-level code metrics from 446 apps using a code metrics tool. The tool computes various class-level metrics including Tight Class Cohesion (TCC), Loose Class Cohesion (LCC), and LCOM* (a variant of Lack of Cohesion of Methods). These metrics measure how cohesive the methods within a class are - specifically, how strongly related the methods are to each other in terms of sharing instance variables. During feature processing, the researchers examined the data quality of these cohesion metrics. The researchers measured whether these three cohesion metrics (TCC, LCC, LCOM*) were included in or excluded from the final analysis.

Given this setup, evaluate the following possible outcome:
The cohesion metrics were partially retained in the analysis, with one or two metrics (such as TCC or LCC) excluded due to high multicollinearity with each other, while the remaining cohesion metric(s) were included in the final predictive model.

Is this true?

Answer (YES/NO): NO